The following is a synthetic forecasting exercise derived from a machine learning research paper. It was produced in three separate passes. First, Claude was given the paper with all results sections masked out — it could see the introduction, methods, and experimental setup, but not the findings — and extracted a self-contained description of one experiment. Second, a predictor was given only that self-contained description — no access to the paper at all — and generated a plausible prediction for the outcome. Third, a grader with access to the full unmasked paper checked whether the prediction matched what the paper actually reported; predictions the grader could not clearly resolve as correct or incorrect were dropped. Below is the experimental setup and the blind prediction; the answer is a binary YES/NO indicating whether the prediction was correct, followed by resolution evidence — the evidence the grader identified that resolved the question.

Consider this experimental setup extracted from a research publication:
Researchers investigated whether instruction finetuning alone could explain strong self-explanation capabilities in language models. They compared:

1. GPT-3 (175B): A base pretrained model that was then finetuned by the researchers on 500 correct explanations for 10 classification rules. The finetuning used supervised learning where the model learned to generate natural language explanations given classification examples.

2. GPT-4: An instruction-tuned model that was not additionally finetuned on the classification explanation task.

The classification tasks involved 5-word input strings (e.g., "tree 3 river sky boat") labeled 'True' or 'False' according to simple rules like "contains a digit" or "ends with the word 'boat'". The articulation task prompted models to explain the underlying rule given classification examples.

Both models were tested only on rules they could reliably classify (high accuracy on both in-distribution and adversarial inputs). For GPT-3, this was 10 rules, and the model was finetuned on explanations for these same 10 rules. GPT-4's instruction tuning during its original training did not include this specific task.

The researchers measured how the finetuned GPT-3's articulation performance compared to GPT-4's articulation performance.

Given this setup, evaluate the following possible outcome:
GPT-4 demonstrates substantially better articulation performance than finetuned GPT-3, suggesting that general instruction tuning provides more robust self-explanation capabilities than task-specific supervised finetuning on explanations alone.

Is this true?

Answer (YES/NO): YES